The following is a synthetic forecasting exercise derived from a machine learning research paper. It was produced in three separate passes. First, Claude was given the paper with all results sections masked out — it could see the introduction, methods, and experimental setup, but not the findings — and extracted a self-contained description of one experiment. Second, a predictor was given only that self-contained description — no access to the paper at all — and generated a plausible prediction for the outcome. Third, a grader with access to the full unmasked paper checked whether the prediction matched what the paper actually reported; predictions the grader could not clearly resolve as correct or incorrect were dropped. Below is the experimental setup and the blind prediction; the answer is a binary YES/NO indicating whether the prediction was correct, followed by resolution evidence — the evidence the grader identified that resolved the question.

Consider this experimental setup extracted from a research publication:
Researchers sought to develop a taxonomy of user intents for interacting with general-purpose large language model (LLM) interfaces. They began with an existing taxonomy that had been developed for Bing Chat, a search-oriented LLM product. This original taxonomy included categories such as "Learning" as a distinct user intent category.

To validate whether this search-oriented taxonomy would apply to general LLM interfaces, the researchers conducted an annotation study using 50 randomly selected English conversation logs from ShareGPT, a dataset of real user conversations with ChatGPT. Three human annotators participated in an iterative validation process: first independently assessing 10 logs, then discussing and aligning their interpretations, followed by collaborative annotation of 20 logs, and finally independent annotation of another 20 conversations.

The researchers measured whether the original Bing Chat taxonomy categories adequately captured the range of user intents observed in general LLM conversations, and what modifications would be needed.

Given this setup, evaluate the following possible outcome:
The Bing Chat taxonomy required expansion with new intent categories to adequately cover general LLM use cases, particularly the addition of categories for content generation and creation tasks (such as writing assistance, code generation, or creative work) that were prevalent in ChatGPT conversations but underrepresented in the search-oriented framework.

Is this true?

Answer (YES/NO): NO